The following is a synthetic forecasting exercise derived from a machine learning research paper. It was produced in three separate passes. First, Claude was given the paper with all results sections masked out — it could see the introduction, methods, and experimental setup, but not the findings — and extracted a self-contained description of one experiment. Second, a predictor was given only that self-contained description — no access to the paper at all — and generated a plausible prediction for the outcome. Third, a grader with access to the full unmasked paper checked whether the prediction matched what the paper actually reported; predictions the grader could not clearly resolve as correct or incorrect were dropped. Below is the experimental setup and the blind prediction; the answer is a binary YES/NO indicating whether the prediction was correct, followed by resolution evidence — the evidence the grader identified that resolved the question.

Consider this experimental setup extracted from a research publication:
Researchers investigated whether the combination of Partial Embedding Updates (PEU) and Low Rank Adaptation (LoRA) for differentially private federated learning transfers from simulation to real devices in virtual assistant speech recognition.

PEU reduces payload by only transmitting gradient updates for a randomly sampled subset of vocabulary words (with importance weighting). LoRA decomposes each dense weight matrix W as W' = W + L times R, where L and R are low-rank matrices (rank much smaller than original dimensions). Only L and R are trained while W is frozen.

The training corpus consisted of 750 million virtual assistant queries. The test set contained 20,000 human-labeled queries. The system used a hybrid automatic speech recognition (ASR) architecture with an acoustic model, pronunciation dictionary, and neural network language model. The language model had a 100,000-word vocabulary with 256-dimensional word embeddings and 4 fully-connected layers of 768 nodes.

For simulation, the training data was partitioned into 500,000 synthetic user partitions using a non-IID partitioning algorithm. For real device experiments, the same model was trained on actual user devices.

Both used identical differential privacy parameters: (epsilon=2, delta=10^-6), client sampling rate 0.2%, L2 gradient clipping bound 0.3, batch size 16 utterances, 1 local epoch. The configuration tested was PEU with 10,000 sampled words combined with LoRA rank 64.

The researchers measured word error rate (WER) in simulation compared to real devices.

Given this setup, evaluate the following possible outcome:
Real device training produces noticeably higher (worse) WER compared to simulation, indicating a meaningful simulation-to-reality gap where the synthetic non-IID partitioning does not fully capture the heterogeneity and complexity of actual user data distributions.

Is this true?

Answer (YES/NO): NO